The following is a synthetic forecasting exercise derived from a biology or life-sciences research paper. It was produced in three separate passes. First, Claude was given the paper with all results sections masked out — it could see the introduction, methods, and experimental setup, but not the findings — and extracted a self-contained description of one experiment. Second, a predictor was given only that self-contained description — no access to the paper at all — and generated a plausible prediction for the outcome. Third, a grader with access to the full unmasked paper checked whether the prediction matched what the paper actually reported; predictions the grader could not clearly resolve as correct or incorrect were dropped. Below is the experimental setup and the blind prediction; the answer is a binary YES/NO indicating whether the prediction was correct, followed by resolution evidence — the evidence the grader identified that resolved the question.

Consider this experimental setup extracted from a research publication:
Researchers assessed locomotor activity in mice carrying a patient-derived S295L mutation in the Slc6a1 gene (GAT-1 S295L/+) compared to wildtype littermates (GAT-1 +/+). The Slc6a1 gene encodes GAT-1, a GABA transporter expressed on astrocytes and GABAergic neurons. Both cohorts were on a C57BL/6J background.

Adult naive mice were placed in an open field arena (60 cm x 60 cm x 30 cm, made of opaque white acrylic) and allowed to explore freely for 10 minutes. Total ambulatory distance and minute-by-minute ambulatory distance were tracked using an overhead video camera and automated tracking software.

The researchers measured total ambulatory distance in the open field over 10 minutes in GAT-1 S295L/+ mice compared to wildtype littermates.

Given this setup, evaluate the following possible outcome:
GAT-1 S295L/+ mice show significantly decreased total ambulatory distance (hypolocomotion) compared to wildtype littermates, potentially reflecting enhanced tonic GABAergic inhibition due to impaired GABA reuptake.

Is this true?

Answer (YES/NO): NO